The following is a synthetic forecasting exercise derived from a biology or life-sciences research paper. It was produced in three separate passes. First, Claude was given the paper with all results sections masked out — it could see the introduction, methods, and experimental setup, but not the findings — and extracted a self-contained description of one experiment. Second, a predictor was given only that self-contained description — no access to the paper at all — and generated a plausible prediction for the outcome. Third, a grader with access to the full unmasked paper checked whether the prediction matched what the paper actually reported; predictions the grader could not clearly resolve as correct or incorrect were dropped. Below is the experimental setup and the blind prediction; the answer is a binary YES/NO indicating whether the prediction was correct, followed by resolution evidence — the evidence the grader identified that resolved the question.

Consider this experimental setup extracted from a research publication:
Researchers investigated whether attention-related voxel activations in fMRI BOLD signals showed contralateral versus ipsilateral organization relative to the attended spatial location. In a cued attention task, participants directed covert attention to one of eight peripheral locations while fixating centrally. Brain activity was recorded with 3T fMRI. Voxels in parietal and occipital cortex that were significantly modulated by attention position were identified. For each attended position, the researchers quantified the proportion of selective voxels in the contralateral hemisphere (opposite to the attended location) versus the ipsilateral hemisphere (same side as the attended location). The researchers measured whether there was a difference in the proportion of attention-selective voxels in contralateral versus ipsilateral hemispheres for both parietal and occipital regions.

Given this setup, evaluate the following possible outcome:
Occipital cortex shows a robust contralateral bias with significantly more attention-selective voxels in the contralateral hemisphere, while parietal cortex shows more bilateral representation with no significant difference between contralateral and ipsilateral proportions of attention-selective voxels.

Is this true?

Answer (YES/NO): NO